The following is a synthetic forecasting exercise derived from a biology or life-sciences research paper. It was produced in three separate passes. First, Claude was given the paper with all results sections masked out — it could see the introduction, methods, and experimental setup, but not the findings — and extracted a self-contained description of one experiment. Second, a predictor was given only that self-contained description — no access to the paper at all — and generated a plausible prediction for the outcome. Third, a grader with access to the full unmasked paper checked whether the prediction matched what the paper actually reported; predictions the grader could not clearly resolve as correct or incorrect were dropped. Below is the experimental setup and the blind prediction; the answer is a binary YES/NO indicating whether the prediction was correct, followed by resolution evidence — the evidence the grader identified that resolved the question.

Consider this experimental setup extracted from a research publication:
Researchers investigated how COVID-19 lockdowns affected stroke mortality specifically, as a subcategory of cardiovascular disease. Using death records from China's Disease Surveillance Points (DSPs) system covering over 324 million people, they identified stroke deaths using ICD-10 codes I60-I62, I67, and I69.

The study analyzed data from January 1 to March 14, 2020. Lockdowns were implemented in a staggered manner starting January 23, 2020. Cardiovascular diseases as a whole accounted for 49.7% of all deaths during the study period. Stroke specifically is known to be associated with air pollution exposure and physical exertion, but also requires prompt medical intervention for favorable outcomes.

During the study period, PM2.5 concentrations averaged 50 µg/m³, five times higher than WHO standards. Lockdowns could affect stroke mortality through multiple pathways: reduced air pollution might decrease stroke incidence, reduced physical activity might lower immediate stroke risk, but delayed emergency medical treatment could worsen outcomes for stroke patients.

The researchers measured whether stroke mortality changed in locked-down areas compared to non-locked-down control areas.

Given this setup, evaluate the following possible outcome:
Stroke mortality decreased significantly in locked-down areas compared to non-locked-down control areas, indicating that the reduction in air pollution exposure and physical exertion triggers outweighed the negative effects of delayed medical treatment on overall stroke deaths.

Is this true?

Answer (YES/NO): YES